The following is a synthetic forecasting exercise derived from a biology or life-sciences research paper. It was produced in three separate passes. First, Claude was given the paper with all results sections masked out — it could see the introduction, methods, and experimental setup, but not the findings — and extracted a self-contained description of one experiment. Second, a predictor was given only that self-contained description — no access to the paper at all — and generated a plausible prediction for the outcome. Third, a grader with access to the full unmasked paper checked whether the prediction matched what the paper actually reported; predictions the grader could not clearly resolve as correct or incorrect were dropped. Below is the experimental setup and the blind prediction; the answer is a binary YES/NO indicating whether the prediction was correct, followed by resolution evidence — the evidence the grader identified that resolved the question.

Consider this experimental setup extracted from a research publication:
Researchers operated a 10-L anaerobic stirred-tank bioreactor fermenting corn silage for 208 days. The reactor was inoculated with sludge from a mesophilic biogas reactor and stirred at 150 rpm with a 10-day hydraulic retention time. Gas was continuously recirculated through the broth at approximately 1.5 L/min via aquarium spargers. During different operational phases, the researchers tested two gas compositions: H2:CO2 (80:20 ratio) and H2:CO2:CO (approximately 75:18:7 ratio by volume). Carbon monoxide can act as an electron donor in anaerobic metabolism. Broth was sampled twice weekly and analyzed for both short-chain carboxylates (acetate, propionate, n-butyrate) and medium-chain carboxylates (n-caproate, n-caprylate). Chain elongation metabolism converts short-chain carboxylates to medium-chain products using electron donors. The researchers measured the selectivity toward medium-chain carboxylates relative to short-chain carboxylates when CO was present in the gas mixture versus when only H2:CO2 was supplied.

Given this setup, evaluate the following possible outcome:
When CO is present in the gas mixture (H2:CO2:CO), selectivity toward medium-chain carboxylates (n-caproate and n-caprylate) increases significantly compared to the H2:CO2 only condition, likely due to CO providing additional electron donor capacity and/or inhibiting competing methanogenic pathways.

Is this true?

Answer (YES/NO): NO